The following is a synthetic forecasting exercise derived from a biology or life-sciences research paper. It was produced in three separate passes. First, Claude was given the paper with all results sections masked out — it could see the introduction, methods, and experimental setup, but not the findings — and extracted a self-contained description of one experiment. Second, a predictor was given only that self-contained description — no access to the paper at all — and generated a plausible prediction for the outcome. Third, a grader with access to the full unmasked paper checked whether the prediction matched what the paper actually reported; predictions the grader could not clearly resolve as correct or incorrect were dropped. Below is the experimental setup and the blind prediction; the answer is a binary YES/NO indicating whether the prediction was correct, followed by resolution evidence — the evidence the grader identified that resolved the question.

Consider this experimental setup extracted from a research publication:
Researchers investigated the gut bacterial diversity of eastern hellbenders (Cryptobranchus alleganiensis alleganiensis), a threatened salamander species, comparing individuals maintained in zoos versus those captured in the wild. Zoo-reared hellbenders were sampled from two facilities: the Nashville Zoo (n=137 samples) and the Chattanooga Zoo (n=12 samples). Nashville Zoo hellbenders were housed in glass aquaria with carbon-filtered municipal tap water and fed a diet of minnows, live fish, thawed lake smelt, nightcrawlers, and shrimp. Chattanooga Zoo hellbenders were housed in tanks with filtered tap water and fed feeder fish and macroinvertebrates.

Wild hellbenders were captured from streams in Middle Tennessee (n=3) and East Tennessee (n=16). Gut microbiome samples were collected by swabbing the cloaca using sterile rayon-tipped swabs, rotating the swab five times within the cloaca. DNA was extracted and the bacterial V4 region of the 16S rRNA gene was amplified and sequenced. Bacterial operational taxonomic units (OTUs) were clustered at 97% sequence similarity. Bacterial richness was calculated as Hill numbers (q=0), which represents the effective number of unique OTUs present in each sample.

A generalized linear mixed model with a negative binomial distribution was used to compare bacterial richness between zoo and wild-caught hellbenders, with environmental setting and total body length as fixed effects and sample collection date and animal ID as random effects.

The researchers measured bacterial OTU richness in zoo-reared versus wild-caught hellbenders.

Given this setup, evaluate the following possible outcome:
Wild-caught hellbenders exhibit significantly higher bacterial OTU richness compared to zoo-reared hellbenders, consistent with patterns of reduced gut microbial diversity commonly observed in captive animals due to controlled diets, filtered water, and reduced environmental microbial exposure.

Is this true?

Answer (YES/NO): YES